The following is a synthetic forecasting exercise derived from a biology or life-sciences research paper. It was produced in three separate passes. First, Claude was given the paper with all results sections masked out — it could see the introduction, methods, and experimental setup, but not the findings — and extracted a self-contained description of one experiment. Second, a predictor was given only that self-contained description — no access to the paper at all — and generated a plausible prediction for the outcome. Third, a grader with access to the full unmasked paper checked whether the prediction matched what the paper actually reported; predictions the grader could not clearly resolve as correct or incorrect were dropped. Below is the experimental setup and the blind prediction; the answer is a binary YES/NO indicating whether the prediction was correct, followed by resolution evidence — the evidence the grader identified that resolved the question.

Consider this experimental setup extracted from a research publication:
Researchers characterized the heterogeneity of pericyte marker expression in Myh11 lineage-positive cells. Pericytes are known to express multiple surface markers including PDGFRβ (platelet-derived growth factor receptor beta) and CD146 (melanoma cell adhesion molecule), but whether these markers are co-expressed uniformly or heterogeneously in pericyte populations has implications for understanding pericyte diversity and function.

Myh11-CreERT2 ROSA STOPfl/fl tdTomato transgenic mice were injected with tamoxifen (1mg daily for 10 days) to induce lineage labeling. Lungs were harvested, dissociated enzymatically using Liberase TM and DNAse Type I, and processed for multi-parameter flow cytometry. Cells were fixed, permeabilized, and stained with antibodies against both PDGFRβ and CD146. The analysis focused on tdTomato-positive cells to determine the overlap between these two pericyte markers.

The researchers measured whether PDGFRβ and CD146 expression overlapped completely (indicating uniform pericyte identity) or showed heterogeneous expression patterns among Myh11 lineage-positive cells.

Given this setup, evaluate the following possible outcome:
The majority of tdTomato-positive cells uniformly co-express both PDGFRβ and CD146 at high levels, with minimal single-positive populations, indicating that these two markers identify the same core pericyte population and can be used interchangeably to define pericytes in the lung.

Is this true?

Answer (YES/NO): NO